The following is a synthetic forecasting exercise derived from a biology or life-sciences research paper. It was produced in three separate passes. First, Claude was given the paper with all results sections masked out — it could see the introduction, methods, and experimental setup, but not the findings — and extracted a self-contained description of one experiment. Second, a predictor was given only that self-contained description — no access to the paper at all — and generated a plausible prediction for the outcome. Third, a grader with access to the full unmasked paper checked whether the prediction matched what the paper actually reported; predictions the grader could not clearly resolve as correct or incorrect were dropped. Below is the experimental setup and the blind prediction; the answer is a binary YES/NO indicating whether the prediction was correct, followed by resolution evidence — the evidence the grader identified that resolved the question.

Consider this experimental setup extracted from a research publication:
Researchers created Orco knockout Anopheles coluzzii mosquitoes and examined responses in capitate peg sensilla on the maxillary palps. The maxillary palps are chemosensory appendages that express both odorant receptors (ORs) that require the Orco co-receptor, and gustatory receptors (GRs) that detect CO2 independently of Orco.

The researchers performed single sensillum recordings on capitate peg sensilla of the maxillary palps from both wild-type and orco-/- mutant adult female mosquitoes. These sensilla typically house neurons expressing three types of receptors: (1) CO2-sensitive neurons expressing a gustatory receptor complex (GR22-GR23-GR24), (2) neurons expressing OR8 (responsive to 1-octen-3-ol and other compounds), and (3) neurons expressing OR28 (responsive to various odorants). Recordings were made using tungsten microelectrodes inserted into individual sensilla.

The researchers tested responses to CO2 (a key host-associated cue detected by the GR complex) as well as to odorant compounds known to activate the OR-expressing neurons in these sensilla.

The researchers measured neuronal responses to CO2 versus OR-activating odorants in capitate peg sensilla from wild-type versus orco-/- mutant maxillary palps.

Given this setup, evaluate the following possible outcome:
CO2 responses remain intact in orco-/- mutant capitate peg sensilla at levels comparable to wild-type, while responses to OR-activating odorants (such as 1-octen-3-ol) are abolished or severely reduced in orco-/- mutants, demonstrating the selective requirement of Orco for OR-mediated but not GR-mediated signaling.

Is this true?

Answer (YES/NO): YES